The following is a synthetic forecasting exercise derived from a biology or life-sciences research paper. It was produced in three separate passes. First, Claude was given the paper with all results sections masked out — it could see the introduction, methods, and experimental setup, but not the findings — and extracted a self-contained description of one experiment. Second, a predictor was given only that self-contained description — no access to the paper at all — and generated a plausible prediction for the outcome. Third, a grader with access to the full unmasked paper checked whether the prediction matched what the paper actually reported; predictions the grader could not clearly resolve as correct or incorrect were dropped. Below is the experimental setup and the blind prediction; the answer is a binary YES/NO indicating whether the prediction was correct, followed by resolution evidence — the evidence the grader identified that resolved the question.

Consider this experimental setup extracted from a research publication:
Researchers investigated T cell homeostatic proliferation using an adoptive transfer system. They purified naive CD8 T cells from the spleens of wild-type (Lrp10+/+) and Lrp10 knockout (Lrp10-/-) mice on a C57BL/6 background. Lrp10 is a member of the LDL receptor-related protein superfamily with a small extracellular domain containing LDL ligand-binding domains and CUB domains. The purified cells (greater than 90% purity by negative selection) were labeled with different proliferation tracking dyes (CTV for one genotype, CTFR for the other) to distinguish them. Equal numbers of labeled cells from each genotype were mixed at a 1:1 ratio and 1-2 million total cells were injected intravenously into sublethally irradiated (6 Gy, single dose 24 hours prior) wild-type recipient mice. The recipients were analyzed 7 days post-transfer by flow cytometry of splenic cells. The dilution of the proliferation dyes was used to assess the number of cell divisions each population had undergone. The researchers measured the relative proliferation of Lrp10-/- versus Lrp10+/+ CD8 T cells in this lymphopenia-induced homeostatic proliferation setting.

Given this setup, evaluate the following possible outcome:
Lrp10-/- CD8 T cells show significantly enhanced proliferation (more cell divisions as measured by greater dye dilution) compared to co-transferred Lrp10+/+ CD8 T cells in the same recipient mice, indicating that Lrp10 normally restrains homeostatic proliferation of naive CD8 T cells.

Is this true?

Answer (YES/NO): YES